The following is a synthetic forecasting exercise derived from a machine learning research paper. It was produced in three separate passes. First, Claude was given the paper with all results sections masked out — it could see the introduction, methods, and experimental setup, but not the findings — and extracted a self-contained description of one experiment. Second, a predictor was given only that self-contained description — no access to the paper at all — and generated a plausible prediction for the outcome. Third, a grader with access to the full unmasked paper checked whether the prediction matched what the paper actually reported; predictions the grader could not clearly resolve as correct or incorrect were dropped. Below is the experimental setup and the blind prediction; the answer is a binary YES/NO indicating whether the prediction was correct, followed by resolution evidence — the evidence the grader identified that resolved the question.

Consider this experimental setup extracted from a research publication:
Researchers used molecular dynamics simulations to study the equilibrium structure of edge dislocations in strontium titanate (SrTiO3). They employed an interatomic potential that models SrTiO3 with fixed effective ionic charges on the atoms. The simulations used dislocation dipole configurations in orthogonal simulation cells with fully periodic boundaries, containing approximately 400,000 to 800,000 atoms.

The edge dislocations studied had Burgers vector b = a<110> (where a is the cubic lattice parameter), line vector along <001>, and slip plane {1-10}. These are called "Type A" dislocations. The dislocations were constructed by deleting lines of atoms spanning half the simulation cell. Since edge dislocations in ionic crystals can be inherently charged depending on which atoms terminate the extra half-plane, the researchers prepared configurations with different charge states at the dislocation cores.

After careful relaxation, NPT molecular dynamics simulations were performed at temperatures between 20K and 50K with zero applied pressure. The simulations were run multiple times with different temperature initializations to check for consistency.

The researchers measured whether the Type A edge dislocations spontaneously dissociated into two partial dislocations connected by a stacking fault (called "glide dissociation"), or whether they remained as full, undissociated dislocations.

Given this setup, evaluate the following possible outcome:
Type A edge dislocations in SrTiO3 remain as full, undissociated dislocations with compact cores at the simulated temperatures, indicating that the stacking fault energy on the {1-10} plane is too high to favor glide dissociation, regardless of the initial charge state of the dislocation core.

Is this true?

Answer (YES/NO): NO